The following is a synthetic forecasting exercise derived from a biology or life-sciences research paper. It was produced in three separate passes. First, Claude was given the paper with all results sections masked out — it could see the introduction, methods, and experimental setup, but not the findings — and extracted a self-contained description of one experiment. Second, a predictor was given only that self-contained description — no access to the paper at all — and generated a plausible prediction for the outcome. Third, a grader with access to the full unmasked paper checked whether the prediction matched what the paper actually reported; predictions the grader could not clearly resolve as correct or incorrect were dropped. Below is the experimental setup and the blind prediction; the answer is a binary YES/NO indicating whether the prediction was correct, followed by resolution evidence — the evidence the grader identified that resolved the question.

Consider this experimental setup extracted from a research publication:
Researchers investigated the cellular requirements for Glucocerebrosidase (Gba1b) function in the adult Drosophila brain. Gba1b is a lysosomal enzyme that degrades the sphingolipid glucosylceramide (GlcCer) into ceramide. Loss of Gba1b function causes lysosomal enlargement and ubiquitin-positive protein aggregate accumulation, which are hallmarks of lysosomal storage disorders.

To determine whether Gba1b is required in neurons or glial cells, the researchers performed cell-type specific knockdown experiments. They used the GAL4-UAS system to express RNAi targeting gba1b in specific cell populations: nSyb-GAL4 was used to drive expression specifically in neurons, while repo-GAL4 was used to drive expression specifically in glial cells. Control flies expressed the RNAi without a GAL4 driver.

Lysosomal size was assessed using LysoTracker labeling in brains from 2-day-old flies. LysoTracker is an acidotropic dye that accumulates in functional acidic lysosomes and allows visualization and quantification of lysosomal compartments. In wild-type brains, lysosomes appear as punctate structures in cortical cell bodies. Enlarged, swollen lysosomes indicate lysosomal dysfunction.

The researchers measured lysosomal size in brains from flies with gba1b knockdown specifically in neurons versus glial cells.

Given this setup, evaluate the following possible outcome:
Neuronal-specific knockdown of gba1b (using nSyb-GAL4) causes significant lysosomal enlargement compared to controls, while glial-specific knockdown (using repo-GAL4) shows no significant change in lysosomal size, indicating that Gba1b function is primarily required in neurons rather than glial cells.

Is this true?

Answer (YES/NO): NO